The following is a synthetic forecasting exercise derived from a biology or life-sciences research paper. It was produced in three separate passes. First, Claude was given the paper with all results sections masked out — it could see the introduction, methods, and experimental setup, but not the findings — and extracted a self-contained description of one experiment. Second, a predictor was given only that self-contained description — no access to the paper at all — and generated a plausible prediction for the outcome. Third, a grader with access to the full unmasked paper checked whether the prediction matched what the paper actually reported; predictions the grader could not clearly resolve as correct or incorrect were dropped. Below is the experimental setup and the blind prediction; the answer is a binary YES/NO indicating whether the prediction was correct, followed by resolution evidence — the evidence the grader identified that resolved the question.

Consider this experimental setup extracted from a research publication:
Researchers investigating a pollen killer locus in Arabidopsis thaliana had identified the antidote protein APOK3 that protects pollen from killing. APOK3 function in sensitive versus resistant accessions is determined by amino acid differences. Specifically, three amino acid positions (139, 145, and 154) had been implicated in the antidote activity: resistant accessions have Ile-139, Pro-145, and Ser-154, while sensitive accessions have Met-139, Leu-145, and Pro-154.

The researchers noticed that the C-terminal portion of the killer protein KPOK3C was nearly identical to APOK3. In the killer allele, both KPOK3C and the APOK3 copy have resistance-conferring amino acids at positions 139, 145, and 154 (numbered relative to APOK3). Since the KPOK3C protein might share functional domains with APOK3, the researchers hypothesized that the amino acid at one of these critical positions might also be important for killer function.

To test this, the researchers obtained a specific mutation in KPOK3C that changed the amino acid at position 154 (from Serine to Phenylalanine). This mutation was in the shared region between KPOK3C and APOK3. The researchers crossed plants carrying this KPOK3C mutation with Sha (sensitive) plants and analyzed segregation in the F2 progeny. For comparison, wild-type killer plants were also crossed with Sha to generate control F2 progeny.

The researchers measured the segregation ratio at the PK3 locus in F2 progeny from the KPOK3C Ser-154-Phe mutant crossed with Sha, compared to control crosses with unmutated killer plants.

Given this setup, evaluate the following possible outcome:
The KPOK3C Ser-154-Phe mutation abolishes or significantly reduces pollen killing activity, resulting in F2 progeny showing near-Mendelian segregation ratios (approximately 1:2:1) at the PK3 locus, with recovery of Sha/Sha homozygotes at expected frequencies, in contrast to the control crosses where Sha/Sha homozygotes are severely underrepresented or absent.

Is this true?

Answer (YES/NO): NO